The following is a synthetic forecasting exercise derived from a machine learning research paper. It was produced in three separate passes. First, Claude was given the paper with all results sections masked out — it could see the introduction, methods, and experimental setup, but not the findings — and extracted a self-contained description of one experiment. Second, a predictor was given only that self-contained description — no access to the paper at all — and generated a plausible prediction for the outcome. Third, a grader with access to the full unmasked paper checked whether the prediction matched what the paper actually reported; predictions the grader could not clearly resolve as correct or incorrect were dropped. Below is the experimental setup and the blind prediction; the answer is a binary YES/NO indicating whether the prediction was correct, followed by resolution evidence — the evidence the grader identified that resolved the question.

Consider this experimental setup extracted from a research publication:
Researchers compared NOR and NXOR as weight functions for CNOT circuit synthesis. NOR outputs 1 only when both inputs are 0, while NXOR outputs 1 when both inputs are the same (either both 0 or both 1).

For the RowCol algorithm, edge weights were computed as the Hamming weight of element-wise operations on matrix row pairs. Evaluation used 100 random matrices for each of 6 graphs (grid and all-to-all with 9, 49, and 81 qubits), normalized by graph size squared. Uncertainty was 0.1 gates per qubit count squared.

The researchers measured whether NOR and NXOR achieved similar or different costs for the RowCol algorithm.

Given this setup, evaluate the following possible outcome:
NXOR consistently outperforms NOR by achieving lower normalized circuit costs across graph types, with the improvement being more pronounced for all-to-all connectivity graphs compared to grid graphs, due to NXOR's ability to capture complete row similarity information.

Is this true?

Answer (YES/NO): NO